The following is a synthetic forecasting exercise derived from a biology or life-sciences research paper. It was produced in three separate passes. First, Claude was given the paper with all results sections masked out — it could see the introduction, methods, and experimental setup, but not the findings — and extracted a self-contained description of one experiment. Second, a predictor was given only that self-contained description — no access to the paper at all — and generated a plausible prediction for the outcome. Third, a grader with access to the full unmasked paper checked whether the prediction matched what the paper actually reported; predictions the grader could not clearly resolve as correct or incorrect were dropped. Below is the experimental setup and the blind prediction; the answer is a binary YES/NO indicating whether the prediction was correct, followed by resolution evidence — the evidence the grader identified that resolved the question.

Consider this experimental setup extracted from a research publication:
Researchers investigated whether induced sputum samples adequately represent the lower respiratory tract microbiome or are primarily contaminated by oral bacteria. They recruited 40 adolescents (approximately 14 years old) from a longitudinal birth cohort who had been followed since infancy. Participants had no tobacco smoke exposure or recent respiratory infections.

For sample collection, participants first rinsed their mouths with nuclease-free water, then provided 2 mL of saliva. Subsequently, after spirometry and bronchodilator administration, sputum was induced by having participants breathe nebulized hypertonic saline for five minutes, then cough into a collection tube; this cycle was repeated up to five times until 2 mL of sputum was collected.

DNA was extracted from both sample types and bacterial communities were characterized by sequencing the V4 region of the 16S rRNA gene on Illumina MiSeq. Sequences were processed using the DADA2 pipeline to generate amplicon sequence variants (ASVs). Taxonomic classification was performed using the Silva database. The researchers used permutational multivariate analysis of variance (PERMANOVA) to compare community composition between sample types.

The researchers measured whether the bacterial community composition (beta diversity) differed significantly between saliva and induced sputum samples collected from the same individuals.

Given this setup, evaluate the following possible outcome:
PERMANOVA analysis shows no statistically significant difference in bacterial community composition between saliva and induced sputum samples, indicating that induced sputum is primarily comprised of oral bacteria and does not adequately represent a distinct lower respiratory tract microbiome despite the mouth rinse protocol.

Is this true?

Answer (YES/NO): NO